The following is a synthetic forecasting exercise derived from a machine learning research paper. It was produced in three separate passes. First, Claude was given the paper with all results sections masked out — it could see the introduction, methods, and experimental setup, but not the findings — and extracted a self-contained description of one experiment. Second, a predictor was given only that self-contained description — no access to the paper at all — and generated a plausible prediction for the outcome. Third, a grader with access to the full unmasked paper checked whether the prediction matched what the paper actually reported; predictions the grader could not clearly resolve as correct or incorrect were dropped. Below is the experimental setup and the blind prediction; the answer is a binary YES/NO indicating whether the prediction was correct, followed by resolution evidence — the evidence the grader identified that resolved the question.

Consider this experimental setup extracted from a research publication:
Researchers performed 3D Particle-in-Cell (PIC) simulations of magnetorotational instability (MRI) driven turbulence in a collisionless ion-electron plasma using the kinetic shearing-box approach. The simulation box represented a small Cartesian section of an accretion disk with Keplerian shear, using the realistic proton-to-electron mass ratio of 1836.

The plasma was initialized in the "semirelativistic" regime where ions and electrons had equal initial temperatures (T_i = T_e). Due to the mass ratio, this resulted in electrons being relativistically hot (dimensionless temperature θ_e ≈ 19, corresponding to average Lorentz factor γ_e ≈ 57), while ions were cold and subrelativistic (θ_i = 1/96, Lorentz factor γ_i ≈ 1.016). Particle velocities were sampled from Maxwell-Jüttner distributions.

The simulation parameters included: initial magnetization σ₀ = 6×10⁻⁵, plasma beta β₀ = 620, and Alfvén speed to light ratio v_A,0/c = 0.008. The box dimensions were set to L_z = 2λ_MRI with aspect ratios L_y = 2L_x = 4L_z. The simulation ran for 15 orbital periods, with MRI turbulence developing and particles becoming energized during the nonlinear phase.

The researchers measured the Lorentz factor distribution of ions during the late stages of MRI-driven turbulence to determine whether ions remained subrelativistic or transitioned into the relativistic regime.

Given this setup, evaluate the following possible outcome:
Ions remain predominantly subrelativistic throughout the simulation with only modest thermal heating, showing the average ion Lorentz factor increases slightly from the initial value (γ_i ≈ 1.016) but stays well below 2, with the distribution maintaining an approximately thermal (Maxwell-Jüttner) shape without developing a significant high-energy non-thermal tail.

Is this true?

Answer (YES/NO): NO